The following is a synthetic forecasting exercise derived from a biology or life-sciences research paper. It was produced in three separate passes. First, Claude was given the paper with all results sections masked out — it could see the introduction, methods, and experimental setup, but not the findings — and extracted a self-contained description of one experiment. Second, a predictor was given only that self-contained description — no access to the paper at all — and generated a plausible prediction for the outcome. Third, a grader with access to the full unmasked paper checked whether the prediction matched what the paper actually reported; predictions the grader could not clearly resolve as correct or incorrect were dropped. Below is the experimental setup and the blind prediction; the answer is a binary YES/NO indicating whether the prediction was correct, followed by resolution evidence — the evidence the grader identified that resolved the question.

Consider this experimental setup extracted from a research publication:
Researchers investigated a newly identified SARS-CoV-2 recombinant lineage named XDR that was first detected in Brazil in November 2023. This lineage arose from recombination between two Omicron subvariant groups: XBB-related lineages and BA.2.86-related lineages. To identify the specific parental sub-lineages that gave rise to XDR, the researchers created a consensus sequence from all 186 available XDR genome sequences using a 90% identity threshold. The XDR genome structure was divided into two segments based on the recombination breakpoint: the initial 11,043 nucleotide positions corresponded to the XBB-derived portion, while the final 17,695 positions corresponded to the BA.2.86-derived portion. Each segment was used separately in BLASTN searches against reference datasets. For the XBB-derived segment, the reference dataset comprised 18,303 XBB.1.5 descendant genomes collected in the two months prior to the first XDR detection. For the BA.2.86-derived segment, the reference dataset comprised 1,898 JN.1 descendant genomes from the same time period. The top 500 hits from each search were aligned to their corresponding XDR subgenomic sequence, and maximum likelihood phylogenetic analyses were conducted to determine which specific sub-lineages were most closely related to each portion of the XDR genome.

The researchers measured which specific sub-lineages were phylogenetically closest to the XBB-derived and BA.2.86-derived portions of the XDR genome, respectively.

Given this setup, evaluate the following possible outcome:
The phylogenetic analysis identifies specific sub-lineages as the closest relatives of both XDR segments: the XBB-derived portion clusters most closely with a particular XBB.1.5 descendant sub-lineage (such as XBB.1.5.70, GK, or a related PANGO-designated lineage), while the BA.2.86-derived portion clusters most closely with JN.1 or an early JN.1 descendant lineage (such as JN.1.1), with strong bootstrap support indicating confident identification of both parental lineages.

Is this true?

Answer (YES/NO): YES